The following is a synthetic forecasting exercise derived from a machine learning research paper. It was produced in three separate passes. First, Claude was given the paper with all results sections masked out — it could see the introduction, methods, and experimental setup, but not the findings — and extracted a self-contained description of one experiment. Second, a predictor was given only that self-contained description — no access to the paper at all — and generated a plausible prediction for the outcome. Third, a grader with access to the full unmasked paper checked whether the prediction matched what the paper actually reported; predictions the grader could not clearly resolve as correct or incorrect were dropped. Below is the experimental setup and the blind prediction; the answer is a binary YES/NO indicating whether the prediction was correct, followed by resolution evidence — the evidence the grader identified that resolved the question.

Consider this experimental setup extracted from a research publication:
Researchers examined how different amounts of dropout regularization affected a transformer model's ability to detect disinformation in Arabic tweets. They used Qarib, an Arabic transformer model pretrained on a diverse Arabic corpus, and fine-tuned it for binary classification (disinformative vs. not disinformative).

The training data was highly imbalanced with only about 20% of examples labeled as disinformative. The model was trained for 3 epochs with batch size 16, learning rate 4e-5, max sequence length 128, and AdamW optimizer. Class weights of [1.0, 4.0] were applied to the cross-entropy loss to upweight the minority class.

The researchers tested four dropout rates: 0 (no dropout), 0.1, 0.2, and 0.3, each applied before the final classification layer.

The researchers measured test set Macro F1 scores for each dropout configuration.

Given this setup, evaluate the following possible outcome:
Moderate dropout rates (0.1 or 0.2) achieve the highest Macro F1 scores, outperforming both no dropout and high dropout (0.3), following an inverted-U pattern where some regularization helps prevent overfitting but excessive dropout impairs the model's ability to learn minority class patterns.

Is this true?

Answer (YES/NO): YES